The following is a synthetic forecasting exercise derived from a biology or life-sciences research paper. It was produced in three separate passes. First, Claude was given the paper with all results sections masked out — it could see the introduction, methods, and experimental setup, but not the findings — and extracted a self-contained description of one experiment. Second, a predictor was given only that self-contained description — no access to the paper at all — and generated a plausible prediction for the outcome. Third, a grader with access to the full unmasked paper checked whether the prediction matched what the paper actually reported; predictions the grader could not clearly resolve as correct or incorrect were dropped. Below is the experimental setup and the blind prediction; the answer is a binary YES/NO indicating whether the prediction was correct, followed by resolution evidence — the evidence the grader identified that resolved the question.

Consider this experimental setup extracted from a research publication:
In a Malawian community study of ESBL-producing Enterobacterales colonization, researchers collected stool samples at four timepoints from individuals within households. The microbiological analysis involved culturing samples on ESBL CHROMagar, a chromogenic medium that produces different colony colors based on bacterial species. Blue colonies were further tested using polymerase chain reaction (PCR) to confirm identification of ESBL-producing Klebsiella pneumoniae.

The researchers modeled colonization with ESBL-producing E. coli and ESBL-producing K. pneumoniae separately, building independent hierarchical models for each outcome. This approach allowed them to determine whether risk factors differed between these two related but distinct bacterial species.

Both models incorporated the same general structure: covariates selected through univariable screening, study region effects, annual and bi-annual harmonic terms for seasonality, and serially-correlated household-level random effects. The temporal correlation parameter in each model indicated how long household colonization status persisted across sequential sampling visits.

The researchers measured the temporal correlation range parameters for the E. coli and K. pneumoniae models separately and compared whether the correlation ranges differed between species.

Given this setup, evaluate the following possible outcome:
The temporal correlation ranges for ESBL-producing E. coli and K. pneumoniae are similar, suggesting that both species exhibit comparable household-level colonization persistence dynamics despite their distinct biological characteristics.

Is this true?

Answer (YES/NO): NO